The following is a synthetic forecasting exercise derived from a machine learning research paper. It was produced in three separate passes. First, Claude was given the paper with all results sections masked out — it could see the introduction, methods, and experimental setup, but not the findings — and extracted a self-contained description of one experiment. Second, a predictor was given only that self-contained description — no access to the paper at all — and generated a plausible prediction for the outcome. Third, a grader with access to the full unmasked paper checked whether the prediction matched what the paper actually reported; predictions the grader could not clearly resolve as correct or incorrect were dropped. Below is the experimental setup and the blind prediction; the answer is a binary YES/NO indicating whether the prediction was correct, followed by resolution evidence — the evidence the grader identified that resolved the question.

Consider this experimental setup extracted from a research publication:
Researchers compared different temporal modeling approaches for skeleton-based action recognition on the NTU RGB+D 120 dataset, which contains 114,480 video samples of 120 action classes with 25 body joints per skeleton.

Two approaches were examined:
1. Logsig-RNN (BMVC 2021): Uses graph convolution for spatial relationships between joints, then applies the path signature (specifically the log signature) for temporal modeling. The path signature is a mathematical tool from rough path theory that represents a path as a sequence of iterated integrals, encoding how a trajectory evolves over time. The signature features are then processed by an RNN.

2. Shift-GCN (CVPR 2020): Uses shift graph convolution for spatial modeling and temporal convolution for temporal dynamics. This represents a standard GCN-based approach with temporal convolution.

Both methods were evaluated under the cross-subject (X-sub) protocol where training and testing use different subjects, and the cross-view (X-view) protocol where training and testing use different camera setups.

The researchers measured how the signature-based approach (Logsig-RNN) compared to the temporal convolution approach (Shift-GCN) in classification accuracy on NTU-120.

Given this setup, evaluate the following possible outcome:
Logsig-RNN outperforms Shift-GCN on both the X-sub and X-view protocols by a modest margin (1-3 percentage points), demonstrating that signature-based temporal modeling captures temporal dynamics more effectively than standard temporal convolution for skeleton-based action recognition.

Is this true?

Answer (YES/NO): NO